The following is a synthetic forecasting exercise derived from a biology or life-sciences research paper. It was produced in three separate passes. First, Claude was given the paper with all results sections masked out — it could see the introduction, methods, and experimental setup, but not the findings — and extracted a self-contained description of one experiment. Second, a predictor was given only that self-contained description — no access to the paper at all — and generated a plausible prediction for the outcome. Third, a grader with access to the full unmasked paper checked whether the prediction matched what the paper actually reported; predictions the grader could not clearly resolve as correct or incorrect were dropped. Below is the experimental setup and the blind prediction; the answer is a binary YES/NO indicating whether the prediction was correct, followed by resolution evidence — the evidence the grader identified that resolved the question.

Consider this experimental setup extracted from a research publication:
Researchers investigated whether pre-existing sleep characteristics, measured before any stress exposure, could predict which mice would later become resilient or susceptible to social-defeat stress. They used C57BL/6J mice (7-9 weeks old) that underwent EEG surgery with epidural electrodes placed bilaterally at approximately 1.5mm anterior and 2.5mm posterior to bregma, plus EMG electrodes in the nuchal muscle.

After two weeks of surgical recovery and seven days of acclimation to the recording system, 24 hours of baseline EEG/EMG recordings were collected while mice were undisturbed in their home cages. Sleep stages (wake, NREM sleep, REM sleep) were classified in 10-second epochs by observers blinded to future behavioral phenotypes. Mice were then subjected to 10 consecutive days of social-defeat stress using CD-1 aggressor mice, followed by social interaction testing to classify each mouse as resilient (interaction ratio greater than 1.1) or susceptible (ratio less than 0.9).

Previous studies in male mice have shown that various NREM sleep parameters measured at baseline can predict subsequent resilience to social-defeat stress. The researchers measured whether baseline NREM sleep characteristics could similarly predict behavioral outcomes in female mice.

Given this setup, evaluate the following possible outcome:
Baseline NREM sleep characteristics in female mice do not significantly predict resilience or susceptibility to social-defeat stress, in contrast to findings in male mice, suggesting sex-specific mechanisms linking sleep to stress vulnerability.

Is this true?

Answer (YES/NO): YES